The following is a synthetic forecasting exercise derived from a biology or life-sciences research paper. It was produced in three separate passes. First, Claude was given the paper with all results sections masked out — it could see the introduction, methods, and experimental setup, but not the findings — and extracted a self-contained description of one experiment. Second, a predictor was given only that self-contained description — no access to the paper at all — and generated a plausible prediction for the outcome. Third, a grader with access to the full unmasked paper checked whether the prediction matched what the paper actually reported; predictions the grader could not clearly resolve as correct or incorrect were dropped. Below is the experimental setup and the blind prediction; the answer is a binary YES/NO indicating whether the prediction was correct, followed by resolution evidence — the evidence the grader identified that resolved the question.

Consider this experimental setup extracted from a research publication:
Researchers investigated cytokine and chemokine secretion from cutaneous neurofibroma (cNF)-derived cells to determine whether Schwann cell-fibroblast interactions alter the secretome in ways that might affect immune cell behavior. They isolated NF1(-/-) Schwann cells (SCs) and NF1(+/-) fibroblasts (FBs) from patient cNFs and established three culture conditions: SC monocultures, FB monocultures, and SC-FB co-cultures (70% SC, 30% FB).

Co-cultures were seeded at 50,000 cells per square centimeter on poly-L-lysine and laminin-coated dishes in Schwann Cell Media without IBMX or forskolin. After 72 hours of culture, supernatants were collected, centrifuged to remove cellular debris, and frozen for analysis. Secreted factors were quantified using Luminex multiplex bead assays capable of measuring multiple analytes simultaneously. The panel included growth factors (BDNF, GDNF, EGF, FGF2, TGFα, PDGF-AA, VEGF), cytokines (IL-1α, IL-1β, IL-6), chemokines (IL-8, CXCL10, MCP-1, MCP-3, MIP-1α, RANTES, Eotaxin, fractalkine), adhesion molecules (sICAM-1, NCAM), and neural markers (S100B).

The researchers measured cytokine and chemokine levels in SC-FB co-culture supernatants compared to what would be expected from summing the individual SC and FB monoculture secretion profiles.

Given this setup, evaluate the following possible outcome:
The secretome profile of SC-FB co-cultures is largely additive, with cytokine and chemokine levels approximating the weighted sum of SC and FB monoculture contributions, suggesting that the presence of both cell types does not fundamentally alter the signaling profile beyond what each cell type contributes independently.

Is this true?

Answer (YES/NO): NO